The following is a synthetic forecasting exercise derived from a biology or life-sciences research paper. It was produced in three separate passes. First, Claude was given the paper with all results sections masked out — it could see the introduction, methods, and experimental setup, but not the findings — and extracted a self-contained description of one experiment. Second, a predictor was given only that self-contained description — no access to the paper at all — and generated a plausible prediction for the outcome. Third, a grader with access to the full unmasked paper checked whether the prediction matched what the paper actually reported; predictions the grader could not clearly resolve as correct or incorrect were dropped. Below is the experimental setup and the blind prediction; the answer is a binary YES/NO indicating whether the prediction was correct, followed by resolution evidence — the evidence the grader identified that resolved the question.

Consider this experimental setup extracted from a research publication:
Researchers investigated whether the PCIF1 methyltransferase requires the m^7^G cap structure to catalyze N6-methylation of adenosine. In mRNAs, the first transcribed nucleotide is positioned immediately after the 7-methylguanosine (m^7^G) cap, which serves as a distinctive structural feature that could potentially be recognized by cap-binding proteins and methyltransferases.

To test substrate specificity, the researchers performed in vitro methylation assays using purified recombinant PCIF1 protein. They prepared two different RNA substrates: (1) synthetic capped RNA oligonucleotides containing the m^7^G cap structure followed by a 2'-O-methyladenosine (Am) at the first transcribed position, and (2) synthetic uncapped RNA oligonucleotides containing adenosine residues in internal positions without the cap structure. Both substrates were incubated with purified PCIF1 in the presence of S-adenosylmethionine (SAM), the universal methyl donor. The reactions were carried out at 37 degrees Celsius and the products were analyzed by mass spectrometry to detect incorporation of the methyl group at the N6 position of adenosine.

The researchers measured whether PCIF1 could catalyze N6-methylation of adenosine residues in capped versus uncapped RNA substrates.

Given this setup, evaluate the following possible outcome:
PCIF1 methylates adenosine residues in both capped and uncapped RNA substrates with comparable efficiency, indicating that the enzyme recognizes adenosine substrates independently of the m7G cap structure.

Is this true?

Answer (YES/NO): NO